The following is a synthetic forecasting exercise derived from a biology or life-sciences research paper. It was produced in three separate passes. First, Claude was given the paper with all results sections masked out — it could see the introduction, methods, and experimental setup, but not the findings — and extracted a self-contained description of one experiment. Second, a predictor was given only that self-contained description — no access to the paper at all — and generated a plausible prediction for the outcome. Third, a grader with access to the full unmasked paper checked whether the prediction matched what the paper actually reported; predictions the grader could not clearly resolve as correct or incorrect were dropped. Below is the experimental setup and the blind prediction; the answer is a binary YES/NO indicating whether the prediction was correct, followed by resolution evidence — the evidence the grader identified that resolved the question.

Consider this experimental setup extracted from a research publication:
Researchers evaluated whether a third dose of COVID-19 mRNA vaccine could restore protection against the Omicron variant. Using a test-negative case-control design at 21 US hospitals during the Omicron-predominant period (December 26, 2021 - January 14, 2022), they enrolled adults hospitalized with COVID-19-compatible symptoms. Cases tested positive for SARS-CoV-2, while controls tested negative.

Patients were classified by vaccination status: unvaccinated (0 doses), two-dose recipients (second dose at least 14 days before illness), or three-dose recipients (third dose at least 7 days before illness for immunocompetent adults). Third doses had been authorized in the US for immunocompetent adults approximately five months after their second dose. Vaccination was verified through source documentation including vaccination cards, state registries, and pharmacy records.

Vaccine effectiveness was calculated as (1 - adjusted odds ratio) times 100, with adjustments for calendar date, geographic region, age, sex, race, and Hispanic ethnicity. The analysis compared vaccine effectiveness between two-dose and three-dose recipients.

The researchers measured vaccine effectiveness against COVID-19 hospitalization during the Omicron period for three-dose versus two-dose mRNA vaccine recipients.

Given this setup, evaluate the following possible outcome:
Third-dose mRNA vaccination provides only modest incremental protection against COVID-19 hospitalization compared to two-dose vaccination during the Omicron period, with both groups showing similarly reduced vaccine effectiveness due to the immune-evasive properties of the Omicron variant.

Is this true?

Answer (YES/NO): NO